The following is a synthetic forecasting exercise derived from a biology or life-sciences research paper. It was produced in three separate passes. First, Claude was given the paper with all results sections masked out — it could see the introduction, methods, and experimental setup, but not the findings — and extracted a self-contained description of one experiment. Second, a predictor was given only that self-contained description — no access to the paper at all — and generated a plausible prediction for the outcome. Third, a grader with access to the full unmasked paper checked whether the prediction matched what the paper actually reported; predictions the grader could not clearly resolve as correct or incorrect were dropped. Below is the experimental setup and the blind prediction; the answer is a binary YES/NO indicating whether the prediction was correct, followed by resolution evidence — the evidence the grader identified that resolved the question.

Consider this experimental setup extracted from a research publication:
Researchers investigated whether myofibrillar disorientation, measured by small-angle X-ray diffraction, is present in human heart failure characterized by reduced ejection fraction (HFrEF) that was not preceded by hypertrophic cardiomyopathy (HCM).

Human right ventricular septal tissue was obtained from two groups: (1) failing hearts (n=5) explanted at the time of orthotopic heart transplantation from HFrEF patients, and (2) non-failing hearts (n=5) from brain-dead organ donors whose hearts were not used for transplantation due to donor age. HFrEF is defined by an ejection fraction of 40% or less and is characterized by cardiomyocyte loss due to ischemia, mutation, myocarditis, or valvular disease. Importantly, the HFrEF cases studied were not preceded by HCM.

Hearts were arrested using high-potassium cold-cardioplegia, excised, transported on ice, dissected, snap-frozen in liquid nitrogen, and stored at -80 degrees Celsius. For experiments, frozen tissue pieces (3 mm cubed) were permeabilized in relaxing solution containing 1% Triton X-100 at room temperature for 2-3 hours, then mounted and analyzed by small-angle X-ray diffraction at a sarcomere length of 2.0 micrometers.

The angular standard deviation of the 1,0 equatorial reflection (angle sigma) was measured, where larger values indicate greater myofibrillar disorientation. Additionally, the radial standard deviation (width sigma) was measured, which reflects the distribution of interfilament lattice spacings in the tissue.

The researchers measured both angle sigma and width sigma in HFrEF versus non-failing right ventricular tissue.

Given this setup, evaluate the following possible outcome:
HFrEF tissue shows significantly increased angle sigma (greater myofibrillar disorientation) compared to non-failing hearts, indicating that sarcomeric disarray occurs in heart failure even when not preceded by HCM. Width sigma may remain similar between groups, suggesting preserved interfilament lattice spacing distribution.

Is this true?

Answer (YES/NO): NO